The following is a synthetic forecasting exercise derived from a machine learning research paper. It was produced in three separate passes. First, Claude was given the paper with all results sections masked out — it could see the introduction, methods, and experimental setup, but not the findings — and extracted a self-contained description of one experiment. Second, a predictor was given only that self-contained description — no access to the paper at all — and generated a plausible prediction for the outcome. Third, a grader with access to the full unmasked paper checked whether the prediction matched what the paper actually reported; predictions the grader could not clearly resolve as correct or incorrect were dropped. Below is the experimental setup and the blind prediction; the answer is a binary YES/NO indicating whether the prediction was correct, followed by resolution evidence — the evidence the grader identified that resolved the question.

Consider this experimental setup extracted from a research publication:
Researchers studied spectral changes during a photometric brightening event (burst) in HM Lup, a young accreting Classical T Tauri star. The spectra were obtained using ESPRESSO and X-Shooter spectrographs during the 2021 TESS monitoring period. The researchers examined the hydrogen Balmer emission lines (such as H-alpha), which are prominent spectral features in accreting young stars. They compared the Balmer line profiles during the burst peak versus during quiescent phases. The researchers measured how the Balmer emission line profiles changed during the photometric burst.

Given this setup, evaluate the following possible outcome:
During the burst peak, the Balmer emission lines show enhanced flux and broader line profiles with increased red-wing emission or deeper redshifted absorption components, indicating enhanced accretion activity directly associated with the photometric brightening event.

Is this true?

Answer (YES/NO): NO